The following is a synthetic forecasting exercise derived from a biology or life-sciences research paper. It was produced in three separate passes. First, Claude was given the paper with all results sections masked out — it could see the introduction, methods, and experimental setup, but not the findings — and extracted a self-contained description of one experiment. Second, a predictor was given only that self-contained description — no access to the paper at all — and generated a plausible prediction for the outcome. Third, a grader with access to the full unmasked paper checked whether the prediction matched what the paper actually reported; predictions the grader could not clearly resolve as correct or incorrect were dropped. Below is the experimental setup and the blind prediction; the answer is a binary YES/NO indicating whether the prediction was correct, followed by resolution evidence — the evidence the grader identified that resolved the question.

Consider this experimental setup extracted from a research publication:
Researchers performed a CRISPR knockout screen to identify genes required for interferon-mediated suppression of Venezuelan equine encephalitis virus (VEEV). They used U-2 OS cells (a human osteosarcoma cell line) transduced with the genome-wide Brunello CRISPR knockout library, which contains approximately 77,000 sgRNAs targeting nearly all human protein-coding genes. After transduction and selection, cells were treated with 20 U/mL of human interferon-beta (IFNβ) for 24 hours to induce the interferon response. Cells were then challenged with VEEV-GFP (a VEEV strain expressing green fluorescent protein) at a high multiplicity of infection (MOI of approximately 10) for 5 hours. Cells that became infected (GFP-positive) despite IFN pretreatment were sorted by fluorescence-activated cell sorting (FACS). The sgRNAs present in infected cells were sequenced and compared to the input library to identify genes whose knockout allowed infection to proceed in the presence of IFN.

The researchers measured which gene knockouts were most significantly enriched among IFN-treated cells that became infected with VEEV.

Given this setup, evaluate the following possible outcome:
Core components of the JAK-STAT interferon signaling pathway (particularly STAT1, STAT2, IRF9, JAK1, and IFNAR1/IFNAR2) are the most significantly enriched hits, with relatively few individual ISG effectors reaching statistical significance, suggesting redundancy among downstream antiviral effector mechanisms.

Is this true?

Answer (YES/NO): NO